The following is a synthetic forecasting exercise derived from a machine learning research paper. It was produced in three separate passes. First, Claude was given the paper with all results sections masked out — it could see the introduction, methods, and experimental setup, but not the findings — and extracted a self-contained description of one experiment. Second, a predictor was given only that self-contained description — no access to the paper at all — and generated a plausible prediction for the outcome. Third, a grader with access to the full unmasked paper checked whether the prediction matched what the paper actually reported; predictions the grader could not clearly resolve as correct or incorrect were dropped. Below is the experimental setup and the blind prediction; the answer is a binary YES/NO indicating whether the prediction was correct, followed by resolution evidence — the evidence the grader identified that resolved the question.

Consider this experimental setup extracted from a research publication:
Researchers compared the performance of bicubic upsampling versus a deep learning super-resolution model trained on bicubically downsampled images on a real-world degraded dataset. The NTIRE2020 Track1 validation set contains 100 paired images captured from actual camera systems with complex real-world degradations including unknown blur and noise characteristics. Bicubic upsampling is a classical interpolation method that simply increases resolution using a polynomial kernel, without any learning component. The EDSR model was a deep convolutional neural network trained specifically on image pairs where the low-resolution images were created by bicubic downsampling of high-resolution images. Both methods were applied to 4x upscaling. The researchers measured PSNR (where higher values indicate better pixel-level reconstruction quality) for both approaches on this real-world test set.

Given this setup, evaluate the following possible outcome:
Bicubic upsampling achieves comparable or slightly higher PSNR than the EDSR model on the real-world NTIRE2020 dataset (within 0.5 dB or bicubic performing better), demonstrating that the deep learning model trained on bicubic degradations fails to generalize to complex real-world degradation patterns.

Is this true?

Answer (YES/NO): YES